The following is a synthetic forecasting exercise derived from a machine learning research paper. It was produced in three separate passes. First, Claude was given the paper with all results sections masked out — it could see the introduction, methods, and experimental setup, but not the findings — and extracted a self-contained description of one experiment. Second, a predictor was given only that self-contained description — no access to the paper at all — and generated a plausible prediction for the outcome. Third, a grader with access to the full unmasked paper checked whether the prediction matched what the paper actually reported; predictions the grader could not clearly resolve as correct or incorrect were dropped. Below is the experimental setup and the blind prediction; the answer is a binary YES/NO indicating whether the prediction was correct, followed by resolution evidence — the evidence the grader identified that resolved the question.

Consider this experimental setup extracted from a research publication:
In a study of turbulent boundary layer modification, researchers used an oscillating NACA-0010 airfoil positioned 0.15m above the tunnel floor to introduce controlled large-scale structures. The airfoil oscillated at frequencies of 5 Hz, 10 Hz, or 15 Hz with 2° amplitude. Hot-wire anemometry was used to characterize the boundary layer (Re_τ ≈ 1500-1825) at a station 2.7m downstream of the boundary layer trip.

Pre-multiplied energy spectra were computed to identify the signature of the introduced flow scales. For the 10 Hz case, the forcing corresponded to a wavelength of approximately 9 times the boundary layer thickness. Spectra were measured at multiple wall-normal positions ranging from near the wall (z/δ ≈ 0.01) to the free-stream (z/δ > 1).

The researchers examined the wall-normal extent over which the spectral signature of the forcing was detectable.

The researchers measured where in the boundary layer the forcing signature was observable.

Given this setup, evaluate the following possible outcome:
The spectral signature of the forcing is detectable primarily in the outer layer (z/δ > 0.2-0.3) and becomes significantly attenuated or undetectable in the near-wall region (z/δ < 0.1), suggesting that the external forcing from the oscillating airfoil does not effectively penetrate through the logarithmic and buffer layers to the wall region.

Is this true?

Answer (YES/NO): NO